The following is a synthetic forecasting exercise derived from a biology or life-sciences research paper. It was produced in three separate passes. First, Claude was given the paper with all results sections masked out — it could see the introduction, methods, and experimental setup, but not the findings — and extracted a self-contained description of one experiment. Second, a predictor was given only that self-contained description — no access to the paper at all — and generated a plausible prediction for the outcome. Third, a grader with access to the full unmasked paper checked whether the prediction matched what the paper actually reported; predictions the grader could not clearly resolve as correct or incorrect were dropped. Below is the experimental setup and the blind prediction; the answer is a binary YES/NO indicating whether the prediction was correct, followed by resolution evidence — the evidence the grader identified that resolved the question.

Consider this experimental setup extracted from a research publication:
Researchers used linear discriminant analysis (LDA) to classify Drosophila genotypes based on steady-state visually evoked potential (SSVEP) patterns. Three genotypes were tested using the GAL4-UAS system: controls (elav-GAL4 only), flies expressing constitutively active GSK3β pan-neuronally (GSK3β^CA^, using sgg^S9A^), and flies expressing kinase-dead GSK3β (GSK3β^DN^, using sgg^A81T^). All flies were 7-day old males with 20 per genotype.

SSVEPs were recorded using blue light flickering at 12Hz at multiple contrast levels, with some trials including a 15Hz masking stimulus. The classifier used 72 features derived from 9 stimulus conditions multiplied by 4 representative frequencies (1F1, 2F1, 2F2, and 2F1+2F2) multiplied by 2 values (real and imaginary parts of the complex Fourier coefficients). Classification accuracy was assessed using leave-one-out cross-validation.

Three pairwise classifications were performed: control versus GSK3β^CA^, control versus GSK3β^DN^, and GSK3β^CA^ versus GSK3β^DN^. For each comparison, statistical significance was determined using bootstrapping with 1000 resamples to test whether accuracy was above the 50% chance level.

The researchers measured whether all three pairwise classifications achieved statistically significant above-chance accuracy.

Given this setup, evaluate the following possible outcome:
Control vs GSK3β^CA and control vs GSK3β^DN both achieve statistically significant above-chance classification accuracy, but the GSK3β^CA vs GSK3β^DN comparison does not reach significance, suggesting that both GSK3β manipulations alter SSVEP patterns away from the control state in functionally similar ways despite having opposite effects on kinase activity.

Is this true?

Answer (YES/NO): NO